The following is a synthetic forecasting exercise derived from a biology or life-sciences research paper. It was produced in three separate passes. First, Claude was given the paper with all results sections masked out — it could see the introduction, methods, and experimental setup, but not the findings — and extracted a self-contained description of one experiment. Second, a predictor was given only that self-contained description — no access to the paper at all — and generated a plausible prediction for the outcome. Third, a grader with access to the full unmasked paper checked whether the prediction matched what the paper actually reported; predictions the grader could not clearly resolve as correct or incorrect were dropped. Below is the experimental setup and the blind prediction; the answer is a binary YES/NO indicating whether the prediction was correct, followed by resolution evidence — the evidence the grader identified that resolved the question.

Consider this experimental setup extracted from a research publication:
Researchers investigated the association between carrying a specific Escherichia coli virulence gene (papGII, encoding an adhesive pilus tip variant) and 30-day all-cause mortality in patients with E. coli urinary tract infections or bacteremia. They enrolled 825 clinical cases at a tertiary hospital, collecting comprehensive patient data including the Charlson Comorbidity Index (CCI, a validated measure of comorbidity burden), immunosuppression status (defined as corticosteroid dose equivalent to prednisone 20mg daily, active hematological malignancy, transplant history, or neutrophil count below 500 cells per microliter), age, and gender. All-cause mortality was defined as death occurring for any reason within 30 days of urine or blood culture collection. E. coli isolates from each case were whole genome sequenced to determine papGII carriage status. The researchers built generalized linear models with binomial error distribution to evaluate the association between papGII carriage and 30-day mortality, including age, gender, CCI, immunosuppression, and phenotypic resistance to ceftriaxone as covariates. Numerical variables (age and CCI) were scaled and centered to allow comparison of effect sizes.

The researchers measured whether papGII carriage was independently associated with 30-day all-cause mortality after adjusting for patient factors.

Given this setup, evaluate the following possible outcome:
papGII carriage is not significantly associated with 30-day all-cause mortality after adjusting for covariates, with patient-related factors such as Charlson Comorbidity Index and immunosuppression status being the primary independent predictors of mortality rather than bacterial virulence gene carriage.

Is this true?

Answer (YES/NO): NO